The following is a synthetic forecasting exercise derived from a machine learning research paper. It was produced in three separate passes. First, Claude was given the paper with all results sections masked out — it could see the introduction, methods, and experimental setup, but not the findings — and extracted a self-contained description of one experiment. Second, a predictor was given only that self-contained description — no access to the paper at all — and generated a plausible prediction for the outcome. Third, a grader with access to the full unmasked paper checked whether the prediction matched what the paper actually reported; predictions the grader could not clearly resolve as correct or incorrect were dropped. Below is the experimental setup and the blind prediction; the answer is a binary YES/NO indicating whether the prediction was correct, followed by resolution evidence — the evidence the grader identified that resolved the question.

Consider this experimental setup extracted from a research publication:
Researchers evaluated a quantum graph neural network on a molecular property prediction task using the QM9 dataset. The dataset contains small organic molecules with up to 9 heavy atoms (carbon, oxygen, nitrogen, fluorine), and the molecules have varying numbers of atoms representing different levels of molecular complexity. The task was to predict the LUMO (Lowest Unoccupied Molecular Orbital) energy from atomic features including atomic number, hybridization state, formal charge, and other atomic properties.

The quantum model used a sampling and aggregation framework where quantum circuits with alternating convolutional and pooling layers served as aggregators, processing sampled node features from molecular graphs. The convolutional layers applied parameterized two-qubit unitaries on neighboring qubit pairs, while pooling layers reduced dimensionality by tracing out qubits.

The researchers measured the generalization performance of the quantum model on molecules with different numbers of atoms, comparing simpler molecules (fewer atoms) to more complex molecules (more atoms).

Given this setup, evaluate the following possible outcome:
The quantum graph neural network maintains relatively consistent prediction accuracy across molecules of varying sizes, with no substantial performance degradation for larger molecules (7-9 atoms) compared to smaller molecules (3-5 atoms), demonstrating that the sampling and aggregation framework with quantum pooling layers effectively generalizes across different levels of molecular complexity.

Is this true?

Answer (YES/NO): YES